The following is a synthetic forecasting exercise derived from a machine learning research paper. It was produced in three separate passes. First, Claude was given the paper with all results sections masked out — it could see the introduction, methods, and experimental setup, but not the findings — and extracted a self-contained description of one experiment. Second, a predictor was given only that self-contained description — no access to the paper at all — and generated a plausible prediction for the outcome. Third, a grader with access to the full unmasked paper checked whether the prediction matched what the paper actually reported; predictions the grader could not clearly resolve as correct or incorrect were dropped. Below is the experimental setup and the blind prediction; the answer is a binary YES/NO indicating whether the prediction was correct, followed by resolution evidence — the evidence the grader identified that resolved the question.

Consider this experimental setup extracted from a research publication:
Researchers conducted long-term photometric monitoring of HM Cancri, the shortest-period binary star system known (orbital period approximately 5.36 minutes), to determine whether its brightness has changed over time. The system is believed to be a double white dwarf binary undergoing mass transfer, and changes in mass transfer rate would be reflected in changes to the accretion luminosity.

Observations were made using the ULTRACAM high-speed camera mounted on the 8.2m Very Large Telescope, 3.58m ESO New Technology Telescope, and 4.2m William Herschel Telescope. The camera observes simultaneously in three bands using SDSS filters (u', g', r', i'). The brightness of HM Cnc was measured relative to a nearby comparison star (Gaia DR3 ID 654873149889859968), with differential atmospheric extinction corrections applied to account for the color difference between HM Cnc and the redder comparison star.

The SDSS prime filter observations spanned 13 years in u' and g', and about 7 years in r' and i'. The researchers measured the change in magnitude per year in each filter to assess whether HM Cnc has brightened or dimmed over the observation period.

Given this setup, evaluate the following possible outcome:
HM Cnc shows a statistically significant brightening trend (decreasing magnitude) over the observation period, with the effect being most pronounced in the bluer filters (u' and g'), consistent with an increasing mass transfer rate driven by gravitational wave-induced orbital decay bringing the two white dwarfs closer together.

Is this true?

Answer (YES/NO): NO